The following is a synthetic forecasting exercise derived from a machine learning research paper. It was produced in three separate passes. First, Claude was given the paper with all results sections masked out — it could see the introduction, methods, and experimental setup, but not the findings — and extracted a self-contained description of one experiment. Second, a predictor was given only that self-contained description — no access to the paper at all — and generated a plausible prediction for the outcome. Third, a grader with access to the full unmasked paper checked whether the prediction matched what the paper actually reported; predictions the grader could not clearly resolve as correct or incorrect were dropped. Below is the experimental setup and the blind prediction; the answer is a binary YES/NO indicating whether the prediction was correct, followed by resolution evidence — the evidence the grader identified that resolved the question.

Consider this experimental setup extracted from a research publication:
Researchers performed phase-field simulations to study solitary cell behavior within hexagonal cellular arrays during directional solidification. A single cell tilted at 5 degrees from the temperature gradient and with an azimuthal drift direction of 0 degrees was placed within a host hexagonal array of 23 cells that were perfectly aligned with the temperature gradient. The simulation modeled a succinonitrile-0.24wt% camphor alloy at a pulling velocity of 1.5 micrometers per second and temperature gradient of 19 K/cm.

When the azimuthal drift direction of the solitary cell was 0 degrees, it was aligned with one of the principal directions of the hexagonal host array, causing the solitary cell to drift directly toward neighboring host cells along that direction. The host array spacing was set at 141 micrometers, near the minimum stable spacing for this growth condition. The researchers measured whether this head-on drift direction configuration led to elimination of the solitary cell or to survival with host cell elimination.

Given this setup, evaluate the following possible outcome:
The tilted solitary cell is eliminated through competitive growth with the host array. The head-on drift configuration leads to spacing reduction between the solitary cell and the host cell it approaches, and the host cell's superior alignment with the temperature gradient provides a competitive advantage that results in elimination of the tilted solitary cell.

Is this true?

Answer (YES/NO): NO